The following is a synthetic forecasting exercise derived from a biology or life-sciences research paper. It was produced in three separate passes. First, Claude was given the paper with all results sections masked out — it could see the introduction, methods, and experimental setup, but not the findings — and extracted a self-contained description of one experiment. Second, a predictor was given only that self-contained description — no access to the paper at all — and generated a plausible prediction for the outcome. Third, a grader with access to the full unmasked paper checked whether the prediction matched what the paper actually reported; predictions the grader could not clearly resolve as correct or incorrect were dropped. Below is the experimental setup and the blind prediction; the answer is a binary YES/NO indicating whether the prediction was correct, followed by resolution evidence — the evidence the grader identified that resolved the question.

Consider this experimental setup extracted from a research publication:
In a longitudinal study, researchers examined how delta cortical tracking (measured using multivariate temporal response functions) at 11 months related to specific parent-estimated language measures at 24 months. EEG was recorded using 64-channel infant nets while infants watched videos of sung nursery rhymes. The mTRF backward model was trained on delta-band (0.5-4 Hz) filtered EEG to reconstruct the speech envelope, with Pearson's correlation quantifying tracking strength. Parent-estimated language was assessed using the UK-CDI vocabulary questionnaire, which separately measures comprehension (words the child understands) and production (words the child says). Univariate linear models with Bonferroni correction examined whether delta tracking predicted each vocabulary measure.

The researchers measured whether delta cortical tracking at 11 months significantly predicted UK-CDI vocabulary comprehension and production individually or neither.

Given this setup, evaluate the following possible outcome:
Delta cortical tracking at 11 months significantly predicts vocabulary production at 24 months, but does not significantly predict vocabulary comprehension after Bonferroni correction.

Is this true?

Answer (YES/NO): NO